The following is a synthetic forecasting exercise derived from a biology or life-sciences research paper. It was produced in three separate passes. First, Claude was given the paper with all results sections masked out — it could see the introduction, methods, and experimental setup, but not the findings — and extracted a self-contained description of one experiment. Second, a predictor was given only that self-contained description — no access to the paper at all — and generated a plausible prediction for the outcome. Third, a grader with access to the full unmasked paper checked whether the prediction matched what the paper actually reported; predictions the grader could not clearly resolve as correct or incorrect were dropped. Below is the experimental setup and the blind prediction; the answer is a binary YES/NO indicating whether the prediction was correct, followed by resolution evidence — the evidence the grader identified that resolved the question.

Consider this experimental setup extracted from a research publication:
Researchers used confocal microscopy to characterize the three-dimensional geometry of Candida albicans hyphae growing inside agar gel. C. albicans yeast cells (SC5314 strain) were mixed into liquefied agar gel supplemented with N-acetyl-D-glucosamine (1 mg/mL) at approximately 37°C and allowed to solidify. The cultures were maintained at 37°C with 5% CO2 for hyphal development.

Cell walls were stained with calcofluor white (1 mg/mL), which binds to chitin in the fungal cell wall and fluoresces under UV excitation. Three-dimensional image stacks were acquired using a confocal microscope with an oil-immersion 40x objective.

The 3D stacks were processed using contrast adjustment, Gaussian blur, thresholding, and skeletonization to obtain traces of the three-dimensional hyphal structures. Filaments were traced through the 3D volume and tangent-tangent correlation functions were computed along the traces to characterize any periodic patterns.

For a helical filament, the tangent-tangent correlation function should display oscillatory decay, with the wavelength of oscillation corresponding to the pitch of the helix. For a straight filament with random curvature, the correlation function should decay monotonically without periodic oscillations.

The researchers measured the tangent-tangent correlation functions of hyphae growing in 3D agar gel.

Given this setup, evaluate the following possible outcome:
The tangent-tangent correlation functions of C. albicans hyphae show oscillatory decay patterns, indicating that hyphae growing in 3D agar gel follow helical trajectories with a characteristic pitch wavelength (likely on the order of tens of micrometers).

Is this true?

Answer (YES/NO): YES